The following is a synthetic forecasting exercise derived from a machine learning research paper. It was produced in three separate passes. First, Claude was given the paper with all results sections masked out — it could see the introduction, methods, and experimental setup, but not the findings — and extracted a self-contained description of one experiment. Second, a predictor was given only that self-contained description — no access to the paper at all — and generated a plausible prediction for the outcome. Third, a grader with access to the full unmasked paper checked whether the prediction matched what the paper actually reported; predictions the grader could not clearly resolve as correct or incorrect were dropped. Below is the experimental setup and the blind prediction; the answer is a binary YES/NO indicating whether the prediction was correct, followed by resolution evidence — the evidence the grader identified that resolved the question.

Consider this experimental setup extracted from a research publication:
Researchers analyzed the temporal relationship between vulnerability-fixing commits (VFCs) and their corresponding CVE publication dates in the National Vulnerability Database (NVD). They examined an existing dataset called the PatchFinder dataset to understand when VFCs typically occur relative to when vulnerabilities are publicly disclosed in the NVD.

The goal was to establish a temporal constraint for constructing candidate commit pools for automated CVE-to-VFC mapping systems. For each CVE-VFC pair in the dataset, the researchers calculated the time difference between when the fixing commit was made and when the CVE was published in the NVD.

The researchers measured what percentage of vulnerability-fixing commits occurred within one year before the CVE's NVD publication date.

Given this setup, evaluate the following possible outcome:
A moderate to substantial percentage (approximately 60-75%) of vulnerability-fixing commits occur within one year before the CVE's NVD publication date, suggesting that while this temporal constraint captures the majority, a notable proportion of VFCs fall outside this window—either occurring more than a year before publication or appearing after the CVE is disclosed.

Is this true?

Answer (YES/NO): NO